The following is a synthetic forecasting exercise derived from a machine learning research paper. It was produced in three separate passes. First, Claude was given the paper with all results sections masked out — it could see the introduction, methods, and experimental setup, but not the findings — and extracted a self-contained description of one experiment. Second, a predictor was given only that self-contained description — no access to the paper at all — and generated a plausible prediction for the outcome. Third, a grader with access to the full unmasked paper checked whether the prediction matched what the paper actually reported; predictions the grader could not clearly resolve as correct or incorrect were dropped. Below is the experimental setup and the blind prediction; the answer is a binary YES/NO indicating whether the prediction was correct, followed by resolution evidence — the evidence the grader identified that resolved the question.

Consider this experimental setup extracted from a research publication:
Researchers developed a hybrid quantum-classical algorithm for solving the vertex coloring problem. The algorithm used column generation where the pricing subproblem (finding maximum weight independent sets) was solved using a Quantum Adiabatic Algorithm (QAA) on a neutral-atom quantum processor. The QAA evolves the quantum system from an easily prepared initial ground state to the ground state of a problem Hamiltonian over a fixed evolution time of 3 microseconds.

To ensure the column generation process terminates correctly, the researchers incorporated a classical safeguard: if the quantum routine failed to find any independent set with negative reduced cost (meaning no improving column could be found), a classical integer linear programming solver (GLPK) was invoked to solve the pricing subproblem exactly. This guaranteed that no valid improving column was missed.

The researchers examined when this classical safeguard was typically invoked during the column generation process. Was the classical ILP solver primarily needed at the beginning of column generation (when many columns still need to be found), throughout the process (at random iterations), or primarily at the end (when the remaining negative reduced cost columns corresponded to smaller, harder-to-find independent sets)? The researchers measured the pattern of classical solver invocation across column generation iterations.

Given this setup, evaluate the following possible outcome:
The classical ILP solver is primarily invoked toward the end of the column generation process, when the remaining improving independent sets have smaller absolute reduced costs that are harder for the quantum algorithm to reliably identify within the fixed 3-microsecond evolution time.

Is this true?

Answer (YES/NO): NO